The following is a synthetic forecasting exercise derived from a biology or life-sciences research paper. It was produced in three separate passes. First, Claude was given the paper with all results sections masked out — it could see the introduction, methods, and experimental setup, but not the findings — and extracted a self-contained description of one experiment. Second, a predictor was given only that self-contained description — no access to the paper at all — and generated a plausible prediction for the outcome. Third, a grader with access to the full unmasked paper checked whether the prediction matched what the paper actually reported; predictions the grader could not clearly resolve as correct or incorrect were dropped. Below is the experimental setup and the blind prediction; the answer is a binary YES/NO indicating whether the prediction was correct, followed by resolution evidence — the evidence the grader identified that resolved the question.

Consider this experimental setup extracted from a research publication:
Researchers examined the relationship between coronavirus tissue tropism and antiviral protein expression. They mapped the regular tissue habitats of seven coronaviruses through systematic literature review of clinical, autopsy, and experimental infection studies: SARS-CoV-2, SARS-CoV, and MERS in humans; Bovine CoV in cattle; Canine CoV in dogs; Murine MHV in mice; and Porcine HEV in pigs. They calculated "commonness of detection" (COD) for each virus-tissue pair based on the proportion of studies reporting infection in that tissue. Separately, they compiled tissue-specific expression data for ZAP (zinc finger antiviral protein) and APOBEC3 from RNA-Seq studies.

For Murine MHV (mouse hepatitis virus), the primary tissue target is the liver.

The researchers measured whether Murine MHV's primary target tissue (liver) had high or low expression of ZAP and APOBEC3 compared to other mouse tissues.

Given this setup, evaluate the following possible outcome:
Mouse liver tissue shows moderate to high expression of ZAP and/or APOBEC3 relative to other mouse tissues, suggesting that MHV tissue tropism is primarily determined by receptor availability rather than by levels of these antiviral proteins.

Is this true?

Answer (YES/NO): NO